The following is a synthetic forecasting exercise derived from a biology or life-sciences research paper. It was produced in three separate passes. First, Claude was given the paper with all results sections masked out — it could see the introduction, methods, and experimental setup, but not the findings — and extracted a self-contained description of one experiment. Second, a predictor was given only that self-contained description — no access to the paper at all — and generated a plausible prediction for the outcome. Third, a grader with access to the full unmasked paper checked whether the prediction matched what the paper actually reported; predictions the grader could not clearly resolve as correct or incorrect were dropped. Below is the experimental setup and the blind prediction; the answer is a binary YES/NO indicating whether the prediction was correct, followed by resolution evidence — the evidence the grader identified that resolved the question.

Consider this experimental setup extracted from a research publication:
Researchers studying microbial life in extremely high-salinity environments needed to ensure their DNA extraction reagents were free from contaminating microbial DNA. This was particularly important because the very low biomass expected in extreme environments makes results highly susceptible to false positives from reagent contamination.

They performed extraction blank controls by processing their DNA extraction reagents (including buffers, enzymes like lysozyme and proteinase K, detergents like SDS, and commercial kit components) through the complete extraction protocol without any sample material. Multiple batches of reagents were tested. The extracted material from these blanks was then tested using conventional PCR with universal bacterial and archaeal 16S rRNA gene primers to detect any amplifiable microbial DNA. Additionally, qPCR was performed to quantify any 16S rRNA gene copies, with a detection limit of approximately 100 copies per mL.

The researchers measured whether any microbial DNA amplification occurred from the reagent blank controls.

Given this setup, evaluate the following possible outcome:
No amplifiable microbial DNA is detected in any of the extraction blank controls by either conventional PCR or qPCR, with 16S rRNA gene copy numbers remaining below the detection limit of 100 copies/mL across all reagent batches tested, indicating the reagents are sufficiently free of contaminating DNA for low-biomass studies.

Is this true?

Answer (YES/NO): YES